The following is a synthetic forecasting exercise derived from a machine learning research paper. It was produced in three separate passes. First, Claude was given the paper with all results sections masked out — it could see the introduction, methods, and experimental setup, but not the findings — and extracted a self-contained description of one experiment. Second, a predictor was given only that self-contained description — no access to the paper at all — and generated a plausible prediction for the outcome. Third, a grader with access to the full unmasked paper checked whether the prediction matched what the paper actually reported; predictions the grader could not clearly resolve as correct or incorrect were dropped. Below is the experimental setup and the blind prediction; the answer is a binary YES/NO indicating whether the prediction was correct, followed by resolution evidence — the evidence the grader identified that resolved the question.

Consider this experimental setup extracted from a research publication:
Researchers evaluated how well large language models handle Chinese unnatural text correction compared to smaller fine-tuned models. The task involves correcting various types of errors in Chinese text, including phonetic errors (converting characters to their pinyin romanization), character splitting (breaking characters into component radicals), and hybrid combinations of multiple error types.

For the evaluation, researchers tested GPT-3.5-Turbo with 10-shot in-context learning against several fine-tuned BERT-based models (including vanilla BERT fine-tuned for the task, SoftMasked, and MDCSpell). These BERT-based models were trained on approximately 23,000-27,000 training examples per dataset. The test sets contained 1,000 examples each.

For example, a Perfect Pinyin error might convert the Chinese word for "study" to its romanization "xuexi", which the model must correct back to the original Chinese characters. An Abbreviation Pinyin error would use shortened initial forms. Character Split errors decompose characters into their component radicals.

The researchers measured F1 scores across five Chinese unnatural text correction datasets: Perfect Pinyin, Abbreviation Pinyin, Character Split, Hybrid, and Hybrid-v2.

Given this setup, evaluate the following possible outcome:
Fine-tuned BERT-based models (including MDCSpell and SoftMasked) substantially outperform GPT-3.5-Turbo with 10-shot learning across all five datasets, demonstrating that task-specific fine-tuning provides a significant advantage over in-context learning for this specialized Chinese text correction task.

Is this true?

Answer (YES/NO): YES